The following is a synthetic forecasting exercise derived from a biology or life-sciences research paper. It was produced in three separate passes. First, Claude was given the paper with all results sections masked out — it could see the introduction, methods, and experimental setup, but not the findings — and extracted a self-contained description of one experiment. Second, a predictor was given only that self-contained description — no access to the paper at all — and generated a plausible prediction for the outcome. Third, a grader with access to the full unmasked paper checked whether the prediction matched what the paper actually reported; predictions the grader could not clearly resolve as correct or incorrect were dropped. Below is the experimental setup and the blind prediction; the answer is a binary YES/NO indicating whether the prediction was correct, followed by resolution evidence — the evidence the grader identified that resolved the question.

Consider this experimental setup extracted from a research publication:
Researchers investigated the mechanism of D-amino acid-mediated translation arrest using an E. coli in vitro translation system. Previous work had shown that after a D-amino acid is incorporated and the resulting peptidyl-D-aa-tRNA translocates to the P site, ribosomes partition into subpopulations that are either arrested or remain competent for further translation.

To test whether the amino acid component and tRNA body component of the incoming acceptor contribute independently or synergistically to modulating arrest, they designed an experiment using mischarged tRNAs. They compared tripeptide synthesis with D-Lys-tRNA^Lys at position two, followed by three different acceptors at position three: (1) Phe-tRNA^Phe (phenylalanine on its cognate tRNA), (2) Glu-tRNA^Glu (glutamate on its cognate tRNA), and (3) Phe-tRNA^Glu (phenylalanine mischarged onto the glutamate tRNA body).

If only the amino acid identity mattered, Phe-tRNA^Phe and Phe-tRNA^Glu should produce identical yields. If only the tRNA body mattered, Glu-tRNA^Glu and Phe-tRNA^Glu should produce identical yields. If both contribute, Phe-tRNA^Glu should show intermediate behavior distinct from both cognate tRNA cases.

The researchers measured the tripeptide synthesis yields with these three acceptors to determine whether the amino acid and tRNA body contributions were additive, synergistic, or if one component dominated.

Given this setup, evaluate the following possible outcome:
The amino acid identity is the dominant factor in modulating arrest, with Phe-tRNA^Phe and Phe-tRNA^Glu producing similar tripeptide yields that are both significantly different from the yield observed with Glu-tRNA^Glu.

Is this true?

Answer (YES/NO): NO